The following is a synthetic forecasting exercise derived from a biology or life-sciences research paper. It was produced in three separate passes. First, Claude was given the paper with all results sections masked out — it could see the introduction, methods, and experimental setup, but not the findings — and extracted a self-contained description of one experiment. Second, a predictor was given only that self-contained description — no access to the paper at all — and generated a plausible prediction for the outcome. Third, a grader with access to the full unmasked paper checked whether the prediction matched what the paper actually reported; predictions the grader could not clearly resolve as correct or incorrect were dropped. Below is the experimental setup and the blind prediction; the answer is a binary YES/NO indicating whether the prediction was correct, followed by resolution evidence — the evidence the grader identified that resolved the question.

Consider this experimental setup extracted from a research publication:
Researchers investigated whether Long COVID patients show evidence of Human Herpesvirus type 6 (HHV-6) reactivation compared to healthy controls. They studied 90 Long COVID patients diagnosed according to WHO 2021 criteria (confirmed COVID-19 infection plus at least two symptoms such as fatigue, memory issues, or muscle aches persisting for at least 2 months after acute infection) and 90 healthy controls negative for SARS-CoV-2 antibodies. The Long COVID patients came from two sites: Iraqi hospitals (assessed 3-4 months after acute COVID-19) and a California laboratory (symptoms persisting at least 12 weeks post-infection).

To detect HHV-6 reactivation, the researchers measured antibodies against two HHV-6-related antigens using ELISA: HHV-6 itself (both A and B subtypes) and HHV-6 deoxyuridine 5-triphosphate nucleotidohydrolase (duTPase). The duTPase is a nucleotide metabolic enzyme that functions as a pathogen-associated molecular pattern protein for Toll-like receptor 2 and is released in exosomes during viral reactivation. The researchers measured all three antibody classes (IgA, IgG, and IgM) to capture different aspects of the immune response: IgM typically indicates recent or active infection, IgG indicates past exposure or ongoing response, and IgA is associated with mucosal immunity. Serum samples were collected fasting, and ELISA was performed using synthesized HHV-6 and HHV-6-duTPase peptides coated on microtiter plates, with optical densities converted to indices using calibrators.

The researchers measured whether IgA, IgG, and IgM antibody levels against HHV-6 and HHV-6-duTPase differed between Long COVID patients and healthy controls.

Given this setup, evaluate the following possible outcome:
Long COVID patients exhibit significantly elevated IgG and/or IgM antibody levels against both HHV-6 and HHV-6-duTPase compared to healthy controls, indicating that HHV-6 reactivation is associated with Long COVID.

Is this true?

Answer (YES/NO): YES